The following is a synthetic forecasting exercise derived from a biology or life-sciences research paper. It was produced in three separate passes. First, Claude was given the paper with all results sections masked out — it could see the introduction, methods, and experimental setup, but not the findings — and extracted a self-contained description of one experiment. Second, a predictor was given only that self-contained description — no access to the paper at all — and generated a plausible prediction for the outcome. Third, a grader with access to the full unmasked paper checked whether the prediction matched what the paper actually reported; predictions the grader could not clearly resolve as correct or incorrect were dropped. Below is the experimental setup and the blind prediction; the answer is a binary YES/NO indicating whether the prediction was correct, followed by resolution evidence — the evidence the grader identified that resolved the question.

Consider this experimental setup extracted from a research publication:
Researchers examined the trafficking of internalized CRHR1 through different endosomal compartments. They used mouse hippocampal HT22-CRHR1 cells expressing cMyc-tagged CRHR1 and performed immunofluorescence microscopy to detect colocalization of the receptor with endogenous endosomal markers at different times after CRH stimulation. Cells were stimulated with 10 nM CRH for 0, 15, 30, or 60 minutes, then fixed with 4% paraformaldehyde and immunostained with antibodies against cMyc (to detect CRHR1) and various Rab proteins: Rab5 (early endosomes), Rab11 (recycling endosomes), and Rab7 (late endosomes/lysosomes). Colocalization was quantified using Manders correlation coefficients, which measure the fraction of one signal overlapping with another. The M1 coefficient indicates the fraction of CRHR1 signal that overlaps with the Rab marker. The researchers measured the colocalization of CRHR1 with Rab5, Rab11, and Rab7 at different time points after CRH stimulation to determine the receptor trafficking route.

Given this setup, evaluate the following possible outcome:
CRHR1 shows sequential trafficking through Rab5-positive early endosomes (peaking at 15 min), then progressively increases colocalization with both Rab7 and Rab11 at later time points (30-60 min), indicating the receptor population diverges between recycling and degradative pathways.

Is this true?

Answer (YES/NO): NO